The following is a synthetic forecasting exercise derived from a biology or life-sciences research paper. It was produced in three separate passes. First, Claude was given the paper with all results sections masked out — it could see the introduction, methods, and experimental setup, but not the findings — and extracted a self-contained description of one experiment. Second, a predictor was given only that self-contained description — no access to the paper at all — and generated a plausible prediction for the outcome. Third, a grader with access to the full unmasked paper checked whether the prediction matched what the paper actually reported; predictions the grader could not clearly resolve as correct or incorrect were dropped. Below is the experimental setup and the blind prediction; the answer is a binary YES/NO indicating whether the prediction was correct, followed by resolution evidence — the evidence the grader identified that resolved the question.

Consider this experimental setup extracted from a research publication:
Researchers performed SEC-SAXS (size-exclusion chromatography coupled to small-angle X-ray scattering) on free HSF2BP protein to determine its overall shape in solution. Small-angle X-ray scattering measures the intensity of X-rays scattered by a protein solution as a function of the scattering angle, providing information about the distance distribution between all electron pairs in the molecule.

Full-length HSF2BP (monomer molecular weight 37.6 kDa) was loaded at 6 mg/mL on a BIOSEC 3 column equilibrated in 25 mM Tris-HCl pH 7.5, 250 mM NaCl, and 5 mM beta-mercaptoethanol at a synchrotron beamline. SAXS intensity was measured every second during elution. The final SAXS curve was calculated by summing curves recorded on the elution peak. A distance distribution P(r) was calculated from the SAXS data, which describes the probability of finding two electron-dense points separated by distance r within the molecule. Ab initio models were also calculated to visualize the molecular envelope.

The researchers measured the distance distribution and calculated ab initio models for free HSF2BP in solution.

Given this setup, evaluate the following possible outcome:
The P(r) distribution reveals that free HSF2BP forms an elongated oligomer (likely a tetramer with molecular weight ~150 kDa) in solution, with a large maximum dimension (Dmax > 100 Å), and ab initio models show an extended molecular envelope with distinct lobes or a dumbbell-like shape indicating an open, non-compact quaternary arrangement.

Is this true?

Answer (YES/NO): YES